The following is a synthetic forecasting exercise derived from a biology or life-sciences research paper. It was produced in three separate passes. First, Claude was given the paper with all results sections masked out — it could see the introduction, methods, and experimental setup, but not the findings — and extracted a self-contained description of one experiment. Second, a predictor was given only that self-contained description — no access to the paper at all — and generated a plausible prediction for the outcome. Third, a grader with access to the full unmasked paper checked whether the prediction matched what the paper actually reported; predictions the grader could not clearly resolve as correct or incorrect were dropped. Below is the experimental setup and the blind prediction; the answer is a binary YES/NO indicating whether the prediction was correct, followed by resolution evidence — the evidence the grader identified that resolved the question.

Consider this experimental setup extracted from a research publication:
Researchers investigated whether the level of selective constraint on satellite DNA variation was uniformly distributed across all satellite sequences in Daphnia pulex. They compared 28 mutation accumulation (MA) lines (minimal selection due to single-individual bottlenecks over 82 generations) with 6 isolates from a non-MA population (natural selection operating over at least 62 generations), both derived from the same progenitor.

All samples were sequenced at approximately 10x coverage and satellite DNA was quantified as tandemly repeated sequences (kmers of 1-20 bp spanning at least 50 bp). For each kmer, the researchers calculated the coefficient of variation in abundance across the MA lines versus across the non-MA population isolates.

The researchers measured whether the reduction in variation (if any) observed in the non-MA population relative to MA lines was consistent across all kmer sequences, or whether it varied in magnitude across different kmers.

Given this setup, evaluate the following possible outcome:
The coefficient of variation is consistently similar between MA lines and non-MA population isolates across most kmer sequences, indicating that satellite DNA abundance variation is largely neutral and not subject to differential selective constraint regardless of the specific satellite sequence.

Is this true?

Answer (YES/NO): NO